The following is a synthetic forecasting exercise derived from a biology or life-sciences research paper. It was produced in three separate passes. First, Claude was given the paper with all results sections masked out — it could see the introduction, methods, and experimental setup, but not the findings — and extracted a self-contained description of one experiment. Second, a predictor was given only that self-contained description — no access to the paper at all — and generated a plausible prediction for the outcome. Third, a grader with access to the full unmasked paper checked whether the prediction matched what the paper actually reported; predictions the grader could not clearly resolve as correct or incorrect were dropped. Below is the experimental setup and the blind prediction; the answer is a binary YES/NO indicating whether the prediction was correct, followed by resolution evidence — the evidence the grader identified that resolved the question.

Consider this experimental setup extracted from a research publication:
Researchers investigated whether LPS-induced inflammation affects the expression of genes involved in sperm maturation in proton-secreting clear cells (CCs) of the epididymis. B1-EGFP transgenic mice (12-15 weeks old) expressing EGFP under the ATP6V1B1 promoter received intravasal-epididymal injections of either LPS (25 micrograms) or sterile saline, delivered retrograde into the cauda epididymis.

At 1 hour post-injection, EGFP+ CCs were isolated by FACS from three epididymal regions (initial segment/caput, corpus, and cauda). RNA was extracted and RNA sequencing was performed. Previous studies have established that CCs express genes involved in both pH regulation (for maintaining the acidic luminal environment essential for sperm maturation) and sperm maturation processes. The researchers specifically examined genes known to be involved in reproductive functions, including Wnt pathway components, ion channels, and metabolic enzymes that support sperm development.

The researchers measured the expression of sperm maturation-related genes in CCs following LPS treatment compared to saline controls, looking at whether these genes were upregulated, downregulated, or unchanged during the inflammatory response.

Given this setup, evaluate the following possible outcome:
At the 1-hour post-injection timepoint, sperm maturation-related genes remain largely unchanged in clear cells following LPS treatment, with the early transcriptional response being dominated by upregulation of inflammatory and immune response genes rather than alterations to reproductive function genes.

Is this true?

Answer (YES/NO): NO